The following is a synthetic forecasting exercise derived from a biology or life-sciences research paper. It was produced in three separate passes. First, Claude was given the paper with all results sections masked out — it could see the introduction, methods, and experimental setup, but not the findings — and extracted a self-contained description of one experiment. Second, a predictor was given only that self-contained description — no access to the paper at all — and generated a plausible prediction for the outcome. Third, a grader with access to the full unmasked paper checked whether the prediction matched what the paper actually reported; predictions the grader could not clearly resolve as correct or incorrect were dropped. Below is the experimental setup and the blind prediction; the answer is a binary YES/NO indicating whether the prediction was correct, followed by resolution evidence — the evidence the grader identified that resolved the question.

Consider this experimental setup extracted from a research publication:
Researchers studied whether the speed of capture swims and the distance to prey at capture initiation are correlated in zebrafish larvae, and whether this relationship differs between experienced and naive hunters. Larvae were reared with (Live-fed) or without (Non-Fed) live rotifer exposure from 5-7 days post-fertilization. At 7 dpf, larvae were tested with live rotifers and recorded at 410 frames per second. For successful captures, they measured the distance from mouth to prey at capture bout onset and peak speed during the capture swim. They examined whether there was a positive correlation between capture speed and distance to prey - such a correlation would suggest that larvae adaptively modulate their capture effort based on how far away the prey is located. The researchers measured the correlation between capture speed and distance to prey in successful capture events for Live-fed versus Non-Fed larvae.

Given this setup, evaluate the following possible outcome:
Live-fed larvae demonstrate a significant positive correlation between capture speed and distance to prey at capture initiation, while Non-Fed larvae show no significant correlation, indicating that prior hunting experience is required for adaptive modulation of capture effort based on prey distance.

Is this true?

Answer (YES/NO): NO